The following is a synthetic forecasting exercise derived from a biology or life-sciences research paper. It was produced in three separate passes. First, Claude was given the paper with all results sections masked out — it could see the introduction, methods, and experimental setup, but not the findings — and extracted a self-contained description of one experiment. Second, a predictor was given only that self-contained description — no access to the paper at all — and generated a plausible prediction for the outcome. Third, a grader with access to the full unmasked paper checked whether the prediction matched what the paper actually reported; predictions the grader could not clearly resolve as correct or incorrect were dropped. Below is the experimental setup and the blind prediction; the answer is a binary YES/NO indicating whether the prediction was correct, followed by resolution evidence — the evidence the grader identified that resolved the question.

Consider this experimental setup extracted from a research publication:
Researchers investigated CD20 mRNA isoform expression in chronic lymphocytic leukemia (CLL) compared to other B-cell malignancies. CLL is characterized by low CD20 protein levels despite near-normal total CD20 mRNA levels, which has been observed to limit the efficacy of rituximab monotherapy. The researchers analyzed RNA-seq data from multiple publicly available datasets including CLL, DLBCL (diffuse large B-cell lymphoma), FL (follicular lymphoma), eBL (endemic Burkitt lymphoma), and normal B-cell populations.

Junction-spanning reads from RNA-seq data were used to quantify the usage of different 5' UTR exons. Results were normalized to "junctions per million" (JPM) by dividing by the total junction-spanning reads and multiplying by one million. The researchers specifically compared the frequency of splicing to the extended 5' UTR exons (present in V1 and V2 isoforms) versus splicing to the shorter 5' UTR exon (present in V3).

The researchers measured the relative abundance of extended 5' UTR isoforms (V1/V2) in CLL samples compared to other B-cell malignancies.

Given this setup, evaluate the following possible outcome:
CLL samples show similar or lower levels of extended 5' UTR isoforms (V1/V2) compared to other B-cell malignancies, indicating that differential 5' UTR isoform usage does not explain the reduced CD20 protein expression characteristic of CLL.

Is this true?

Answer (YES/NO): NO